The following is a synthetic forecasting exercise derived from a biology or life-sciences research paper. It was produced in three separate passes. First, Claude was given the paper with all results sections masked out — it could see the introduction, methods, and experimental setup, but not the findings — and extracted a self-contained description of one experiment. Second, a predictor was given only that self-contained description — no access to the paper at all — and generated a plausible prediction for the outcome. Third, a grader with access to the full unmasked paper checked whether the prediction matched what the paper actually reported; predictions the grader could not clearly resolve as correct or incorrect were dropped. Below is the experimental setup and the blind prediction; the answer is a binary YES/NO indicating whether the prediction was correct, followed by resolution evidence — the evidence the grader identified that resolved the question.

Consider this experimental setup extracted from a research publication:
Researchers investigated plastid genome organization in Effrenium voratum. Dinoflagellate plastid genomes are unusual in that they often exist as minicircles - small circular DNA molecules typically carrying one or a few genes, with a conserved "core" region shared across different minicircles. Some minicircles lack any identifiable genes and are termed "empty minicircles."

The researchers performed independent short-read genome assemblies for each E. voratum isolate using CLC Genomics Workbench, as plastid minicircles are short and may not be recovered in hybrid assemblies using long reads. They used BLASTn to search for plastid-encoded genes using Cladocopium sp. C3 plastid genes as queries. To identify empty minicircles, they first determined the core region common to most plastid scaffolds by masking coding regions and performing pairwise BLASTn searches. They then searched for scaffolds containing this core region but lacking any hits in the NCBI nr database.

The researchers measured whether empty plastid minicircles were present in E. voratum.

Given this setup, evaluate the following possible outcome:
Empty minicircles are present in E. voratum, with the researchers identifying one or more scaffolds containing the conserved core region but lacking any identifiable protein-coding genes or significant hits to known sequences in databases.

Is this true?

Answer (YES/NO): YES